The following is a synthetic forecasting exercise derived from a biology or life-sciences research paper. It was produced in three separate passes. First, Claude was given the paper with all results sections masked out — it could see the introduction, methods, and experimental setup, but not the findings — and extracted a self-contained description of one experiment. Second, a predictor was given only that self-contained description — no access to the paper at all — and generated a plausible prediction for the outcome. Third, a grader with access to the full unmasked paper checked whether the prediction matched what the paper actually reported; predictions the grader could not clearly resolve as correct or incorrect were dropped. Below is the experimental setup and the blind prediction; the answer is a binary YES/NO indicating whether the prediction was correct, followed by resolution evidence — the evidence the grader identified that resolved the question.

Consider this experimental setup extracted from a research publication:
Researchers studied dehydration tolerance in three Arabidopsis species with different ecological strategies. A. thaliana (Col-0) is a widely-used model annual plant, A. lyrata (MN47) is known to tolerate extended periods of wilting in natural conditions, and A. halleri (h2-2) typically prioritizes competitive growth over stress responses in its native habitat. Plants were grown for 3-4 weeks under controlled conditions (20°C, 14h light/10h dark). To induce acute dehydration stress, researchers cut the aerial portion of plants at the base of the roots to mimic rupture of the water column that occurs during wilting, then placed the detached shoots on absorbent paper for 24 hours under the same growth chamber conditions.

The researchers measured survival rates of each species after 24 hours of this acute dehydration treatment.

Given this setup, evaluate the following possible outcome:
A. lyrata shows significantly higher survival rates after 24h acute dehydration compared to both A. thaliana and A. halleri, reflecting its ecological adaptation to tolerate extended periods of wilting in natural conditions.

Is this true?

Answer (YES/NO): YES